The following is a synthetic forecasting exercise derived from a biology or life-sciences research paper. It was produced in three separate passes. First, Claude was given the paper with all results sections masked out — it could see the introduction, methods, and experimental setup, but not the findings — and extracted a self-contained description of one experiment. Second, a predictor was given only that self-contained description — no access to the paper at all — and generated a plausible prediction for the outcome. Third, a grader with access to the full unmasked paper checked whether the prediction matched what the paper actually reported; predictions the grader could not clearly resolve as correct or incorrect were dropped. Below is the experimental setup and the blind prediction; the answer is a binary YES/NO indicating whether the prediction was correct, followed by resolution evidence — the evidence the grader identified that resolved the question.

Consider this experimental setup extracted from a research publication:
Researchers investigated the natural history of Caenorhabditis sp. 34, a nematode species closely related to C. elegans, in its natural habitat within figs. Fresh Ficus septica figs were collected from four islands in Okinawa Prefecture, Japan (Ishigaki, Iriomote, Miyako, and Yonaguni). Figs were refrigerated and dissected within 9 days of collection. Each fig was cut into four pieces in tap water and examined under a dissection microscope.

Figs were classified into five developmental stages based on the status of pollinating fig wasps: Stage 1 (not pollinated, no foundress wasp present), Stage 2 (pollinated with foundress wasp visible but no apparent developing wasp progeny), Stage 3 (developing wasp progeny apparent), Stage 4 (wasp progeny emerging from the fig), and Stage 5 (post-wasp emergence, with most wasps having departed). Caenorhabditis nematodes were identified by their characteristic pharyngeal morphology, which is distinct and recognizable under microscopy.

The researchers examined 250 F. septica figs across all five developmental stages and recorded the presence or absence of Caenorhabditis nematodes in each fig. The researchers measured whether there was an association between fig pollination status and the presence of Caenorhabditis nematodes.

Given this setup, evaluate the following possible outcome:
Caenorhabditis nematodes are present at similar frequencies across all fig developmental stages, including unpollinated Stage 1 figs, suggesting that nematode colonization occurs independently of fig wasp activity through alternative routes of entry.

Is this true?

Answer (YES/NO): NO